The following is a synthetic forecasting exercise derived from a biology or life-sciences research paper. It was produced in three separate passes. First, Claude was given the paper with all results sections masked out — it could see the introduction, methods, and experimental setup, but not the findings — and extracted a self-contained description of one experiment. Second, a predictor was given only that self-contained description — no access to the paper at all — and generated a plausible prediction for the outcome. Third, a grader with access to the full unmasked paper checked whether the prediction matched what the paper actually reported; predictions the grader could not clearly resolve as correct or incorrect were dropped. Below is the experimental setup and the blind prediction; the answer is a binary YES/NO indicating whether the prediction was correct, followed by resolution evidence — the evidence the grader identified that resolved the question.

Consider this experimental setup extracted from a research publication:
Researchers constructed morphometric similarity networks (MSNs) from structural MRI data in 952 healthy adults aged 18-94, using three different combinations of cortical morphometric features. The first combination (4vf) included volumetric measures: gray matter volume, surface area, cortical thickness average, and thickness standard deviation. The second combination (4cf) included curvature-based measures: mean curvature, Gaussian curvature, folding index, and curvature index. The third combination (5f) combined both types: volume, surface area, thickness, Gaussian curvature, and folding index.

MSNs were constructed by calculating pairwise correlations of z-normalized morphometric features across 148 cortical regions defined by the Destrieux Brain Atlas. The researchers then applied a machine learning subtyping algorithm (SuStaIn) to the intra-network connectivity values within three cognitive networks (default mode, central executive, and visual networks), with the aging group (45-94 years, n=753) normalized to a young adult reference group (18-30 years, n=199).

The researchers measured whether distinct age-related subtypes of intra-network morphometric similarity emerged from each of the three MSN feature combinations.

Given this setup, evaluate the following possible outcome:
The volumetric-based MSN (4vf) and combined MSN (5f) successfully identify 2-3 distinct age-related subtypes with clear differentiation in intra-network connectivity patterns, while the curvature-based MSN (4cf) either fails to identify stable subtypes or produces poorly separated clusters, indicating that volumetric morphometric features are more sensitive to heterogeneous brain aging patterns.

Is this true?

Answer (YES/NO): NO